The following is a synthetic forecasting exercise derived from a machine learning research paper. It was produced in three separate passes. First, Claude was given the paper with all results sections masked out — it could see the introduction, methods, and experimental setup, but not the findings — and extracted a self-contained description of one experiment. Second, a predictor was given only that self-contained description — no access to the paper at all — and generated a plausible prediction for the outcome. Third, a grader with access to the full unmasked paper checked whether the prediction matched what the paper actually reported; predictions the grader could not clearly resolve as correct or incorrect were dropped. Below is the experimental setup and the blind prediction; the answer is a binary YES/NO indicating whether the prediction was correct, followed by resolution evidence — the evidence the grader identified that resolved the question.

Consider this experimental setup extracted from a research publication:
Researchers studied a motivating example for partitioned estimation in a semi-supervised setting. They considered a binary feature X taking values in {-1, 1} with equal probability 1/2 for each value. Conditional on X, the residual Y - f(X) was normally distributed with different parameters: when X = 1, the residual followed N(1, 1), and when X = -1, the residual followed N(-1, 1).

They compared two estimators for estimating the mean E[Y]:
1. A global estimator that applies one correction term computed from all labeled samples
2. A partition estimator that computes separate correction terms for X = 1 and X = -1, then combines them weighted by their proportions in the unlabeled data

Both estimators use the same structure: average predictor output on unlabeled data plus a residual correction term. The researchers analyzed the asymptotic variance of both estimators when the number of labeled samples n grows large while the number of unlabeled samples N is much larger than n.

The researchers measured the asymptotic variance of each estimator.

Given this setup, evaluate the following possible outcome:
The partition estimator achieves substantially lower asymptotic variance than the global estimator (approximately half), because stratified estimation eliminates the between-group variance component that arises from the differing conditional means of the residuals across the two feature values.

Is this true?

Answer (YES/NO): YES